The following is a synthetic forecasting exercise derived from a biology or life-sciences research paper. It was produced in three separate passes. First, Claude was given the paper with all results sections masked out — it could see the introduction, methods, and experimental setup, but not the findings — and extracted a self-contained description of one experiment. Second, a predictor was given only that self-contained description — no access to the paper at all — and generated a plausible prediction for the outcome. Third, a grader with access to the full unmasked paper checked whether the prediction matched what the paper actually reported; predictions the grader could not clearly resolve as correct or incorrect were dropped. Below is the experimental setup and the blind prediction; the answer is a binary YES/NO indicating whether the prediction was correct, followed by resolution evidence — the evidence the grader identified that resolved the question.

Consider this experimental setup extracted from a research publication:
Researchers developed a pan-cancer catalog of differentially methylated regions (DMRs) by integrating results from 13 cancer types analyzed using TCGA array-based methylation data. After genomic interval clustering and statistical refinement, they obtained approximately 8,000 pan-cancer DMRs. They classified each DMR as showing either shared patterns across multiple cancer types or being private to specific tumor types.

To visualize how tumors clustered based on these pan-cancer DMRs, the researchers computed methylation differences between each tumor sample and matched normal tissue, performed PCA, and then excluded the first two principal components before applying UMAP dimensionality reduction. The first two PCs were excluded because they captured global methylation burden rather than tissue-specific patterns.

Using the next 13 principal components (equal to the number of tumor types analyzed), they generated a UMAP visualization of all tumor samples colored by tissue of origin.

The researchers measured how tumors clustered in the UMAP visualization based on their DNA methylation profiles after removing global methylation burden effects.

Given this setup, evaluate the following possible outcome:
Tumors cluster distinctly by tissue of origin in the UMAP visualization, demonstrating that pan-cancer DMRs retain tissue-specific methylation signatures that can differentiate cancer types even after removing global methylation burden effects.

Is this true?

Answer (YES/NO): YES